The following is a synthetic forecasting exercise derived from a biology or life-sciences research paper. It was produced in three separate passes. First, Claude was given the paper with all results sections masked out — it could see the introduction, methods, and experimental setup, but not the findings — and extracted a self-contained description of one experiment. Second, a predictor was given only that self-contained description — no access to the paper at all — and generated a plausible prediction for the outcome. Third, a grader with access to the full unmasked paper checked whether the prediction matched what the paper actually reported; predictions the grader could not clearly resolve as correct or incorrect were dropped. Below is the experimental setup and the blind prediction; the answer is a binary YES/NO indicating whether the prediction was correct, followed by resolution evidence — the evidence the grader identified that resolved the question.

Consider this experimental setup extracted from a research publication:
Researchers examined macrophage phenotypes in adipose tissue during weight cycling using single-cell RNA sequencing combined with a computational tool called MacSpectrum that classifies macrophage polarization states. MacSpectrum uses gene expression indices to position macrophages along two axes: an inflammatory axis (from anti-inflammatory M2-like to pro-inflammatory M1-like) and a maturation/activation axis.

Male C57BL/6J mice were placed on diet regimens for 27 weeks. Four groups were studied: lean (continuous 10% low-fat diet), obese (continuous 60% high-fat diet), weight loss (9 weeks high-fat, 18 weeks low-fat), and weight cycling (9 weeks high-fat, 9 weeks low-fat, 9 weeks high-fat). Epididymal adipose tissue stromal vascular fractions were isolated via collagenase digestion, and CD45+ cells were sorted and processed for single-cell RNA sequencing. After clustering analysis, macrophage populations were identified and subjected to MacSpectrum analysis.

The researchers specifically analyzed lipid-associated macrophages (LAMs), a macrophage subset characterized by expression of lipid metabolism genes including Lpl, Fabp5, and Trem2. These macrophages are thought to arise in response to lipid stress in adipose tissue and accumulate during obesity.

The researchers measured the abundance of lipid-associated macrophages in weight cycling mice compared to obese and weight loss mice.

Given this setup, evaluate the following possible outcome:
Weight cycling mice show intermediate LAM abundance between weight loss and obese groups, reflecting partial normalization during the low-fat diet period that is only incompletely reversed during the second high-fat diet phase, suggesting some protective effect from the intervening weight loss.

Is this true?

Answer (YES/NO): NO